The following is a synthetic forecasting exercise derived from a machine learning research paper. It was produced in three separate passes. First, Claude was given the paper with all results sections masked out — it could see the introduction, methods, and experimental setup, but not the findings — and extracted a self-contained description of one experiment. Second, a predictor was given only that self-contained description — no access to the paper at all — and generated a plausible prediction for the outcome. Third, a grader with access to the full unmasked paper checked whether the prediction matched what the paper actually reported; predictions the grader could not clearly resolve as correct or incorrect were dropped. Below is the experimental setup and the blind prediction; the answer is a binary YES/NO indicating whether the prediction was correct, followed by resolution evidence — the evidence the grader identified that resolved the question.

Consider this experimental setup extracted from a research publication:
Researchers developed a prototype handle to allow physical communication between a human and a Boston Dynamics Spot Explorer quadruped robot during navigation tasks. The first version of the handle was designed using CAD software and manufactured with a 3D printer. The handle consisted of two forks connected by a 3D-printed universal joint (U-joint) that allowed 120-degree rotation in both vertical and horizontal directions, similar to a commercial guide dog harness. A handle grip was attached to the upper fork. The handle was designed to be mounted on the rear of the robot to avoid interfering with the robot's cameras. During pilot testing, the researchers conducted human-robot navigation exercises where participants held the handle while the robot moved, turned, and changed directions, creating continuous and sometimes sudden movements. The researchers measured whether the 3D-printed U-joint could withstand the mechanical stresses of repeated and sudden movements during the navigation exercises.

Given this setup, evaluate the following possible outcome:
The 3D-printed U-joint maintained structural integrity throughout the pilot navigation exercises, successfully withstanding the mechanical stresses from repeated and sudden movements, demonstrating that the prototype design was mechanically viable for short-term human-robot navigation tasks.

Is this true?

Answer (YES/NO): NO